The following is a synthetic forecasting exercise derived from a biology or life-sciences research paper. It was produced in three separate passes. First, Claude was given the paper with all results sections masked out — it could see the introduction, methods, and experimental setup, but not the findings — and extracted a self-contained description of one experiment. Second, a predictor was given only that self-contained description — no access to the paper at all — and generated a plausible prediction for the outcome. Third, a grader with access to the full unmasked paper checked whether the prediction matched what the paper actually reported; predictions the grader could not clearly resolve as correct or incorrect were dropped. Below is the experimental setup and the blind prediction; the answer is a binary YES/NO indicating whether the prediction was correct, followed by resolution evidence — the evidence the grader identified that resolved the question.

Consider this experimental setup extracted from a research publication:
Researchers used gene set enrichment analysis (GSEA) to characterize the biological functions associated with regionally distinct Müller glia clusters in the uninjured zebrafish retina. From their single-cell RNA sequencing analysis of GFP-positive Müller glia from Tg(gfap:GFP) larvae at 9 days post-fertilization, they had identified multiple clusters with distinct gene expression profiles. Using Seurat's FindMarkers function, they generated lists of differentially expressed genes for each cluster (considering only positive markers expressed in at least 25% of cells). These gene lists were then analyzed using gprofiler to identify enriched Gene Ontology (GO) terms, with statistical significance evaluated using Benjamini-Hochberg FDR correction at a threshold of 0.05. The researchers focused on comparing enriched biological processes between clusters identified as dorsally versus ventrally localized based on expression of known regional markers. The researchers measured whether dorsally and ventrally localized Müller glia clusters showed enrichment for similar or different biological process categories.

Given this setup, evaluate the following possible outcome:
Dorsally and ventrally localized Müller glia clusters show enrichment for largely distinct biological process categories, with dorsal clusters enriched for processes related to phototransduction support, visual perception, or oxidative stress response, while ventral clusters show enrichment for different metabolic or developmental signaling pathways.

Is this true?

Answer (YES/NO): NO